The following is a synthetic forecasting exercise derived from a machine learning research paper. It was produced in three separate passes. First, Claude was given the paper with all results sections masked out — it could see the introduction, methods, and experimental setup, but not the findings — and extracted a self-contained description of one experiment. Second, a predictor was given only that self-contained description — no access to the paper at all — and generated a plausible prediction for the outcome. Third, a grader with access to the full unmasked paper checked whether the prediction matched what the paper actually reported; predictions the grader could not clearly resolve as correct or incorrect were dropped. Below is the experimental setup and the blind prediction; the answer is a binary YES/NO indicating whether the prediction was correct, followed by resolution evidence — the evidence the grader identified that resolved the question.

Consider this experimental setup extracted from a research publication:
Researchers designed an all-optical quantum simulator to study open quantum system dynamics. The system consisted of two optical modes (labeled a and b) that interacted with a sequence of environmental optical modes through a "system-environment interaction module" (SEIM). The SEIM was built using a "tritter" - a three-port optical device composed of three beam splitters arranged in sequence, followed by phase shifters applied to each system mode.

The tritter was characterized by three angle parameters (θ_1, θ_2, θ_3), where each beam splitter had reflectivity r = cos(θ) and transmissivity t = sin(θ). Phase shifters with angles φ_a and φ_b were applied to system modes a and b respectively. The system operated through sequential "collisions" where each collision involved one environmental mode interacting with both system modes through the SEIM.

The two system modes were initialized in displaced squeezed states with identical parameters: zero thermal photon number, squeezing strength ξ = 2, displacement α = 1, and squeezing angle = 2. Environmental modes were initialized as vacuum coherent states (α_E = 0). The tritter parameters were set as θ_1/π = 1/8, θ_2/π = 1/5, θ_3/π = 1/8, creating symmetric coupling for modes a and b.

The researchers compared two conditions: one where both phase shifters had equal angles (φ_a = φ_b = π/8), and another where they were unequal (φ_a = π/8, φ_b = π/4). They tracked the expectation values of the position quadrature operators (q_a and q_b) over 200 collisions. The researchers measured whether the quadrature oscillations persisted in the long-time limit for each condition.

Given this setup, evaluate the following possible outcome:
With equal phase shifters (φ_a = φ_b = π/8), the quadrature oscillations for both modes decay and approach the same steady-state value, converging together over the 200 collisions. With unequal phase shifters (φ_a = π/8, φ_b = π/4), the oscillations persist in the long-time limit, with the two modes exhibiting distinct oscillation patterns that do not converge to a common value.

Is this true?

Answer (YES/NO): NO